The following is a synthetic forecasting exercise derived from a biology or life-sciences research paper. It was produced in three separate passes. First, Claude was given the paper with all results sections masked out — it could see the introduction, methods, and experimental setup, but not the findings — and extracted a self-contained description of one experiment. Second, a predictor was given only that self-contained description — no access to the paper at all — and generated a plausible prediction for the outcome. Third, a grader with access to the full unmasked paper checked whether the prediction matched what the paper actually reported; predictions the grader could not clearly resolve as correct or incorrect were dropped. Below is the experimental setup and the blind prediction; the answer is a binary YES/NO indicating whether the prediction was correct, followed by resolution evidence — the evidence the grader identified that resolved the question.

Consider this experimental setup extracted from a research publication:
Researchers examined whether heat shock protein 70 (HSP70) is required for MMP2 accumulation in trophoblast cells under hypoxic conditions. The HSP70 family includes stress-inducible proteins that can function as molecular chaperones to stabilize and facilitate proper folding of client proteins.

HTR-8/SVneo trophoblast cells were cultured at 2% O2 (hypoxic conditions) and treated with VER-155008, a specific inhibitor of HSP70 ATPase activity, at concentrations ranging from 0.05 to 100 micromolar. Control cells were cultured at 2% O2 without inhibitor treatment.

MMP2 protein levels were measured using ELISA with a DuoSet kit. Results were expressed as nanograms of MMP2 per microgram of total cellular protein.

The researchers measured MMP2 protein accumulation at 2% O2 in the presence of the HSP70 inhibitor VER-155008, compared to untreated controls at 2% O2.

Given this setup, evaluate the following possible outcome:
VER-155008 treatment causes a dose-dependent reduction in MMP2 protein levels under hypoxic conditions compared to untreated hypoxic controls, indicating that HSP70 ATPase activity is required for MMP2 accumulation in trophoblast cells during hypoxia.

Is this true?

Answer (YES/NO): YES